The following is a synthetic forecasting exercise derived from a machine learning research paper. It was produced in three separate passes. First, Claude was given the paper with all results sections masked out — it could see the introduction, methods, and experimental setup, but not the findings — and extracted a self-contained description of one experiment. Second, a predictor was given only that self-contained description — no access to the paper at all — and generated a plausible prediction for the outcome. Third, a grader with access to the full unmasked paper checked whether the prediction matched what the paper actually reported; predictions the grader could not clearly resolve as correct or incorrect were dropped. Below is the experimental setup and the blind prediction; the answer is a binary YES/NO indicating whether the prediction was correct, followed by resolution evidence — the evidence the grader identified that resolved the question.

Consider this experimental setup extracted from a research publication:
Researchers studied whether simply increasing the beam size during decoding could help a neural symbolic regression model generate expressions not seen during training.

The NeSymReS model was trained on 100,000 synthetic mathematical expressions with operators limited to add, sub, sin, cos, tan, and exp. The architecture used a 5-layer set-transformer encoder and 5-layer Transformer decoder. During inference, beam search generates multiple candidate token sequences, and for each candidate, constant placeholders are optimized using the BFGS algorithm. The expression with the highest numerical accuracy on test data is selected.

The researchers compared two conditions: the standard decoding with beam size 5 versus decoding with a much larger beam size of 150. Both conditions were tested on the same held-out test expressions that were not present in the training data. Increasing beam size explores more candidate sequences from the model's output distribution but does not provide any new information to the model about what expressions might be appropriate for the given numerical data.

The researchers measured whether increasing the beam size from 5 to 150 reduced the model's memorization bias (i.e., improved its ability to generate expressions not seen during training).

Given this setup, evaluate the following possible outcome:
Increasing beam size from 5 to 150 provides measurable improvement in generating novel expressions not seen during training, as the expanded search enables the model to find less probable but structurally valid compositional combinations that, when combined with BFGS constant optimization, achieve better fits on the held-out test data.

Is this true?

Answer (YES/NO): NO